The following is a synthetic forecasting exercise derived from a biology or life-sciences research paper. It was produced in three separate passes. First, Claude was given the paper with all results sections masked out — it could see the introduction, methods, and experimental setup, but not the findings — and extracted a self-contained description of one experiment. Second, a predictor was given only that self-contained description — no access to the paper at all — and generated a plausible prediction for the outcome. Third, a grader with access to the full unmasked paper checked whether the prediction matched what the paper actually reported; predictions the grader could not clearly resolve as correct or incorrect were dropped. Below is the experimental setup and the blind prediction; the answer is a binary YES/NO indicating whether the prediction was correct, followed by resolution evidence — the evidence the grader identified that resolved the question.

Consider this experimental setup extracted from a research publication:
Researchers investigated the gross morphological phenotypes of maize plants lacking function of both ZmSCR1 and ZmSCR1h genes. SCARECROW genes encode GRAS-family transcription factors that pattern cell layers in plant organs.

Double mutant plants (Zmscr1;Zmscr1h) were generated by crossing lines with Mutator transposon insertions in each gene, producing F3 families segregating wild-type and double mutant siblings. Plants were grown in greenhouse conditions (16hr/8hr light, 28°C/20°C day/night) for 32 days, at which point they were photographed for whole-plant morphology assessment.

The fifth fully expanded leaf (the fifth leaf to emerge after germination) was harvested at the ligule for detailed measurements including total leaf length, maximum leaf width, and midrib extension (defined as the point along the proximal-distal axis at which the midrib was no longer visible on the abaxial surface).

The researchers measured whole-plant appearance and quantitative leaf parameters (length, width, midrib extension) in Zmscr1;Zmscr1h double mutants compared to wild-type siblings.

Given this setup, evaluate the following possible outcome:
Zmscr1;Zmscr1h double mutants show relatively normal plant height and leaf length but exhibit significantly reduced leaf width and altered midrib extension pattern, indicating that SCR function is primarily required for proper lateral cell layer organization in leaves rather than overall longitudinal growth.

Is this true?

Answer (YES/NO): NO